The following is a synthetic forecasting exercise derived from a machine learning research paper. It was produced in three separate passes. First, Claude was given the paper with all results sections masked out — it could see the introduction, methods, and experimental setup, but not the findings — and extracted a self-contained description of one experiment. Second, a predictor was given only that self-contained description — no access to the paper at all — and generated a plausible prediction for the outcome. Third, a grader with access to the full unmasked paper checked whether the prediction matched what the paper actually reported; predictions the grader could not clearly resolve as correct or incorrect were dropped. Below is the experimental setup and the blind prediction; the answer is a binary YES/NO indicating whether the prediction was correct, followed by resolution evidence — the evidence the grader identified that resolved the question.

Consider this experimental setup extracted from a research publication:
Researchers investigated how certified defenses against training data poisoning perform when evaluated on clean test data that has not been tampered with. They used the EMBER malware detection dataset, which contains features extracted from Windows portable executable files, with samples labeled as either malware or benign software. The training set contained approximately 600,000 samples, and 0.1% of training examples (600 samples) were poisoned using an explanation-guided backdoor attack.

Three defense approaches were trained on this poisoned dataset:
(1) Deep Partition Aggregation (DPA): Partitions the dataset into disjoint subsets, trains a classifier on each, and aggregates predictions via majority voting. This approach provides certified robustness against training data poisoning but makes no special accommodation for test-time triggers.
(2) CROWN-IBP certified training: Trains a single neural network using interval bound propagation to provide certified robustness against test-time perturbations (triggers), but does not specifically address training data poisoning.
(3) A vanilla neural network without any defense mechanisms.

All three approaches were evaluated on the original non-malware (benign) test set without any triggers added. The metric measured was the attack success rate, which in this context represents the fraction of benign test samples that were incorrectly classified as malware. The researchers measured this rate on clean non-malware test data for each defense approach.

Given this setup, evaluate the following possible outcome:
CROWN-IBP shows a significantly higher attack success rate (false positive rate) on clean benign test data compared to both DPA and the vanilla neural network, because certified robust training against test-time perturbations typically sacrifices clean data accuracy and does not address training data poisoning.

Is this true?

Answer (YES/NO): NO